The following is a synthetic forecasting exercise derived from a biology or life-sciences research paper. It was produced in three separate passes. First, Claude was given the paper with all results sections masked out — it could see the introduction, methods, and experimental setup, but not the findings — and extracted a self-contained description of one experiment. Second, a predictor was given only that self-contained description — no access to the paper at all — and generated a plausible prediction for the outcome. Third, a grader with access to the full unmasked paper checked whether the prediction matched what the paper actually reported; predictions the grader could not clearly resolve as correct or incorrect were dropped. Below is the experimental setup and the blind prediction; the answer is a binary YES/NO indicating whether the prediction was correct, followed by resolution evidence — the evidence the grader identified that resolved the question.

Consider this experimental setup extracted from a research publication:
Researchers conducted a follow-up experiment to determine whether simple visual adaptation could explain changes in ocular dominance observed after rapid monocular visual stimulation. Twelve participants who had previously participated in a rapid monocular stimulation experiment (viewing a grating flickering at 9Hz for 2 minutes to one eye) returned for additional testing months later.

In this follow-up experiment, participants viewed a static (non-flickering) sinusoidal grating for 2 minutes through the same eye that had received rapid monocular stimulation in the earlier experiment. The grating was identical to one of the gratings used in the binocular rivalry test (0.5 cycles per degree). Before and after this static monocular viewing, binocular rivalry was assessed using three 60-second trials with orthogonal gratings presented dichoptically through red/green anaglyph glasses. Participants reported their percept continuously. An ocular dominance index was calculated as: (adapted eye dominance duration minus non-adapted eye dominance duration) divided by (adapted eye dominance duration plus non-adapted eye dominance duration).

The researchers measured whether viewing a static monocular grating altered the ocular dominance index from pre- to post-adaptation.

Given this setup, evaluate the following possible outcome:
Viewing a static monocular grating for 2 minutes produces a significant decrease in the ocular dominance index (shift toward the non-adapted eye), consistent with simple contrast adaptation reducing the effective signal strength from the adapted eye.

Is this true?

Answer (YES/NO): NO